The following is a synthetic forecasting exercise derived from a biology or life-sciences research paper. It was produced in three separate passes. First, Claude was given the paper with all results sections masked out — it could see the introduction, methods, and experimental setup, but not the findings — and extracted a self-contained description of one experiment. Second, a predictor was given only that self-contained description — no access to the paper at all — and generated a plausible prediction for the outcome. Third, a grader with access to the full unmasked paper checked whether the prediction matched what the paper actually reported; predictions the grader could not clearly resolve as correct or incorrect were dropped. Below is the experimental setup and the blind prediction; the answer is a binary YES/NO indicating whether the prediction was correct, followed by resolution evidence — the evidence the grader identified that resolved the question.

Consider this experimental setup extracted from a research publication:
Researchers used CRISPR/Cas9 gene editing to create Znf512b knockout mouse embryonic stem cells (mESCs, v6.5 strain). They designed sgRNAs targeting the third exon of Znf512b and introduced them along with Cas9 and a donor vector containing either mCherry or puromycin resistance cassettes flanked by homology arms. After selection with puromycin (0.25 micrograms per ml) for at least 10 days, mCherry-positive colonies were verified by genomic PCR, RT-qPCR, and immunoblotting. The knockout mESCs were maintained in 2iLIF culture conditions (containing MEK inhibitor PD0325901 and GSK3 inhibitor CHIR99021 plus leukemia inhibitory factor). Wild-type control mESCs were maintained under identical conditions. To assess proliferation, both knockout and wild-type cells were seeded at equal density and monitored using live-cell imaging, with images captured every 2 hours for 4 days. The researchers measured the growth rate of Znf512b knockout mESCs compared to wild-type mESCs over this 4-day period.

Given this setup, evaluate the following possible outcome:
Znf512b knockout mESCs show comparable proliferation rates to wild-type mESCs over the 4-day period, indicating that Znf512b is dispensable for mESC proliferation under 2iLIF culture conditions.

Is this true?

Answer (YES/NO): NO